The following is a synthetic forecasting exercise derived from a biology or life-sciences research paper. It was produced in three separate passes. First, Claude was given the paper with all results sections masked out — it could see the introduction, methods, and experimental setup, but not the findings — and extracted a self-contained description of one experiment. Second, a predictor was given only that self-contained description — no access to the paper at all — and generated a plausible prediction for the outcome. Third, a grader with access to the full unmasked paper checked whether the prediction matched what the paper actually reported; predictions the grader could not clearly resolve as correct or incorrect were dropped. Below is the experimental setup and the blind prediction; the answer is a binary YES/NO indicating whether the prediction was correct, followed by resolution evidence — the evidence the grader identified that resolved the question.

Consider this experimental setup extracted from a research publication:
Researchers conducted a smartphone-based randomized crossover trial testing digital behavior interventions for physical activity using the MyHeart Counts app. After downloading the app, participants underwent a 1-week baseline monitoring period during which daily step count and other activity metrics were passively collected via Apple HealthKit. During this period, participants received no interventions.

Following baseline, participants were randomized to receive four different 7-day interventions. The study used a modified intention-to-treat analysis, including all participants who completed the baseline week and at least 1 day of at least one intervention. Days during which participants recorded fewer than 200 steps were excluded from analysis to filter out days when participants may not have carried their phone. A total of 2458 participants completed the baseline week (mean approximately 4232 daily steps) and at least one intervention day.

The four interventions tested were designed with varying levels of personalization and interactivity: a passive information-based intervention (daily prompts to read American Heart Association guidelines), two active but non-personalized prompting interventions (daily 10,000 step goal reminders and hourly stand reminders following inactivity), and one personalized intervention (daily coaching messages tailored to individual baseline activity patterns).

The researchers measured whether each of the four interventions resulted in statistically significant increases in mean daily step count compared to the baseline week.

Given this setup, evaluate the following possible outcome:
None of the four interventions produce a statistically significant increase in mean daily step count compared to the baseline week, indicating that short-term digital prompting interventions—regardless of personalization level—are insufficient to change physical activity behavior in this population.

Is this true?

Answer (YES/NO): NO